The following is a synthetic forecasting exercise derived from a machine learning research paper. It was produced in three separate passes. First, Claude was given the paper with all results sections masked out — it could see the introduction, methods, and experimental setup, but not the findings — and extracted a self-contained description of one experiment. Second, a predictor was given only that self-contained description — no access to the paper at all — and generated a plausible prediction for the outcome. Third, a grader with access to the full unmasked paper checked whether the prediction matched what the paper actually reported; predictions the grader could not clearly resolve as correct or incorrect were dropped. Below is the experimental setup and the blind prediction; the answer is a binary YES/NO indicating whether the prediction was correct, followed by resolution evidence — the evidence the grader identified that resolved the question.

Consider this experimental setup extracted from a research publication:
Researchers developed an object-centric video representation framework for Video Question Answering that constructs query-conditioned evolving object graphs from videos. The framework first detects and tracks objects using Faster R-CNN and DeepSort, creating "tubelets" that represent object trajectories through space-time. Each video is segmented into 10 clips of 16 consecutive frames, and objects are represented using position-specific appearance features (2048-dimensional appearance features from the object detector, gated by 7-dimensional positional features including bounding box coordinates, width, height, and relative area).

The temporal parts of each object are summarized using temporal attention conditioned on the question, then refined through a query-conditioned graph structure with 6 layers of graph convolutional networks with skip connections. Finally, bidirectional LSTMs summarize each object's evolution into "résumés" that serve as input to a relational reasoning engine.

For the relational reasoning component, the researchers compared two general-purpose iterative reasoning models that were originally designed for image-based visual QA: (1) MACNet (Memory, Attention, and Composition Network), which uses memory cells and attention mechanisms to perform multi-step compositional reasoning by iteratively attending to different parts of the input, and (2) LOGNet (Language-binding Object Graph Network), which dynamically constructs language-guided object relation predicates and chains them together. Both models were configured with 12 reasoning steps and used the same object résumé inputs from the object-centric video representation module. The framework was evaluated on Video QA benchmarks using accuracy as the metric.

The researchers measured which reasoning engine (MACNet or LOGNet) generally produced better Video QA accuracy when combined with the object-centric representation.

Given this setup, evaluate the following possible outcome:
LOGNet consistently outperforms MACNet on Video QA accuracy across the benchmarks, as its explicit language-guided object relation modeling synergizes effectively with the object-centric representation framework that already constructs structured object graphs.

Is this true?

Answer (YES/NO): NO